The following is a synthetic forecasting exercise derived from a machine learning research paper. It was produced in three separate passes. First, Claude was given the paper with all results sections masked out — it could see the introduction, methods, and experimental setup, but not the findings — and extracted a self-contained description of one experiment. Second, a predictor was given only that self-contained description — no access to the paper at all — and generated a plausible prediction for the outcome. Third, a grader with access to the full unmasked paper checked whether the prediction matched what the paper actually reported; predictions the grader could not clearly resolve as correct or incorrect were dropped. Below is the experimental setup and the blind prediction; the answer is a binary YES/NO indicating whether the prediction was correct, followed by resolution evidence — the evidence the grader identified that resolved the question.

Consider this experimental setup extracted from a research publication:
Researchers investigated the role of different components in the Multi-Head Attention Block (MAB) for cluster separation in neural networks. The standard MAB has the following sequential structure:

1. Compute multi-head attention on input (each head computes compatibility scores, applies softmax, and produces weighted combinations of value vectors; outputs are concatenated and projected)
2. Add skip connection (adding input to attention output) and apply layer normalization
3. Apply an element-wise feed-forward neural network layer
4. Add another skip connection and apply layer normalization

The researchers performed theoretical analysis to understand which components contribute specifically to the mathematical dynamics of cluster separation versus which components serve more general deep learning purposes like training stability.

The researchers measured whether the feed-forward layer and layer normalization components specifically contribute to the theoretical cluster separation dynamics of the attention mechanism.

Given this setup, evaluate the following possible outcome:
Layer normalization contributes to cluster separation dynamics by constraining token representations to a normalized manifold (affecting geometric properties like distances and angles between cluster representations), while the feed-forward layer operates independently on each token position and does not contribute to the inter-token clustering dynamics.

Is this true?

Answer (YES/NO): NO